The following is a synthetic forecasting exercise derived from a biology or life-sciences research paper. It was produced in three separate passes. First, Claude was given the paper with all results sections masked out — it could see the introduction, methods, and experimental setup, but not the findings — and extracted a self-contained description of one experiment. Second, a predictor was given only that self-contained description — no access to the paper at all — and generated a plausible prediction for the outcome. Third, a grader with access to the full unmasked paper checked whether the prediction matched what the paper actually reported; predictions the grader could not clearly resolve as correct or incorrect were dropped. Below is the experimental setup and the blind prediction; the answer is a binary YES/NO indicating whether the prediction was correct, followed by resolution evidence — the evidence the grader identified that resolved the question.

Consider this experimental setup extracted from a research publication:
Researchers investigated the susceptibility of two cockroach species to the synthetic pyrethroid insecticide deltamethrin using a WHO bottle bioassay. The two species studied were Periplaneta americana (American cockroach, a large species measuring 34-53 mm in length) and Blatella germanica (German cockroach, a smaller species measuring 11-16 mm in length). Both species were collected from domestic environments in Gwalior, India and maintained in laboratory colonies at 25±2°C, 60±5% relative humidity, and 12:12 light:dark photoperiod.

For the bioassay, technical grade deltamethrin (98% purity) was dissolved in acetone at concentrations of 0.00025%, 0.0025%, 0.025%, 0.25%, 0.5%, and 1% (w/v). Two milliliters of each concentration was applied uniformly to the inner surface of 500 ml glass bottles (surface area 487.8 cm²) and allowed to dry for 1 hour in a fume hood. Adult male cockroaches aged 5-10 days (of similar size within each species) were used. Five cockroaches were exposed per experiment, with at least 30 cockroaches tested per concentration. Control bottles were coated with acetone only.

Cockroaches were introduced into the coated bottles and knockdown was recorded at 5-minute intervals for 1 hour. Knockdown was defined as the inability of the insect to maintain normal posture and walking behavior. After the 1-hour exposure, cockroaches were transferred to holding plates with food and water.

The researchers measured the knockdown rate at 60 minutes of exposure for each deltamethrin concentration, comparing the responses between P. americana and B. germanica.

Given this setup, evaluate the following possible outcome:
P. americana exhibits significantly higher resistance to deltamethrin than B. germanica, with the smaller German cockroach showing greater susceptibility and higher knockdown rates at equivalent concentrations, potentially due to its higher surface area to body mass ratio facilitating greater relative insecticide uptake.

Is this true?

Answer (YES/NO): NO